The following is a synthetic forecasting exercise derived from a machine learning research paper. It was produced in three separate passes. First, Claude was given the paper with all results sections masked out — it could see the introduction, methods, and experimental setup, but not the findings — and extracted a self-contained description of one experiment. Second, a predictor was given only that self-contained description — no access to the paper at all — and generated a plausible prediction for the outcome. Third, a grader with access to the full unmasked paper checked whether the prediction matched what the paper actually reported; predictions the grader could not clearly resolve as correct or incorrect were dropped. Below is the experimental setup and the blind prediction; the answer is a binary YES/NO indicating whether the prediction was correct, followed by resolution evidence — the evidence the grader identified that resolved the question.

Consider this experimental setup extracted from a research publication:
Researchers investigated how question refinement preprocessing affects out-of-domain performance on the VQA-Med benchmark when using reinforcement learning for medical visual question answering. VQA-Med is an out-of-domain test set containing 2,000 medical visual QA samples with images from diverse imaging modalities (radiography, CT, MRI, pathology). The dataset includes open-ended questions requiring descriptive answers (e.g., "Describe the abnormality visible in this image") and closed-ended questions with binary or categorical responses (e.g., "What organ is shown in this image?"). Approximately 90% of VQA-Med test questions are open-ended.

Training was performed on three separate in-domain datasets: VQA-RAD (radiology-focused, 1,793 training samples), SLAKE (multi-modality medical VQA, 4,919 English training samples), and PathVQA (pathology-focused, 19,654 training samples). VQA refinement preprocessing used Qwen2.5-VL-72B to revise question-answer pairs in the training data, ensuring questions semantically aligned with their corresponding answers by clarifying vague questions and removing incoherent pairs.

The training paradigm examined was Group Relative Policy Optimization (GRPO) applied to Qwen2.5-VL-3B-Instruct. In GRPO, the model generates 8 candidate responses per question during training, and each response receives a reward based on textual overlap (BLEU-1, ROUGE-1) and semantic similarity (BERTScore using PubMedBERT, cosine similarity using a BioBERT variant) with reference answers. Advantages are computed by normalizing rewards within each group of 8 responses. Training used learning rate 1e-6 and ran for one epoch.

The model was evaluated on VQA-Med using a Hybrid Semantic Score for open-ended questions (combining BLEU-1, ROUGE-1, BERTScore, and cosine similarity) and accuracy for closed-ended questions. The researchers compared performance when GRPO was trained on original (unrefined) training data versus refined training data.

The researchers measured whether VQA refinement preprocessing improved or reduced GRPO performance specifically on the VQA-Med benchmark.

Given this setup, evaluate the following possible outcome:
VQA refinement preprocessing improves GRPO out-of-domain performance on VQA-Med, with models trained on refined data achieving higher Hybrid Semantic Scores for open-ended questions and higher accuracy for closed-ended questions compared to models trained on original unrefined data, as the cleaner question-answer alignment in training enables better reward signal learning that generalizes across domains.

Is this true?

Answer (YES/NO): NO